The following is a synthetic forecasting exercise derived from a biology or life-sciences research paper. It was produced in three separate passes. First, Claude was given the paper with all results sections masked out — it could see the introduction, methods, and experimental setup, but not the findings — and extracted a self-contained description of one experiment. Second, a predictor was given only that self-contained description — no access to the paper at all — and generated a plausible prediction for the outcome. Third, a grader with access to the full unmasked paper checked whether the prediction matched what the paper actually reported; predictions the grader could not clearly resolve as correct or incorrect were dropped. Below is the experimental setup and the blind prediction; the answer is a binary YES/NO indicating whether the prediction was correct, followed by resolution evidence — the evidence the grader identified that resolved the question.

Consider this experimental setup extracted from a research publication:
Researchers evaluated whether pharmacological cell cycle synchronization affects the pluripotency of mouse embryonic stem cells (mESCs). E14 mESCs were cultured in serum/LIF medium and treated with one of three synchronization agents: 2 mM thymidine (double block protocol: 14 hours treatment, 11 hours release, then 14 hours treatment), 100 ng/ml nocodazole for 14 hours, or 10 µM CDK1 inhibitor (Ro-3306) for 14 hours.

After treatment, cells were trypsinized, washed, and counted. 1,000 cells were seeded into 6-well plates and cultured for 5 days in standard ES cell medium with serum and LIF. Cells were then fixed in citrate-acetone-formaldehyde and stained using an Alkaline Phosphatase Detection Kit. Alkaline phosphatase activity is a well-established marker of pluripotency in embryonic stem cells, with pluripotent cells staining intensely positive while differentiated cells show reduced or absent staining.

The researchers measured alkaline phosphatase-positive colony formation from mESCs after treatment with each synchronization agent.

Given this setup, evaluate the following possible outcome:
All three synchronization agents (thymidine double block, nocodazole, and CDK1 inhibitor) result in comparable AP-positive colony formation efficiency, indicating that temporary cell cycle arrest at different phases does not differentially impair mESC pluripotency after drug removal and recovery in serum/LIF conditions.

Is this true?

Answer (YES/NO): NO